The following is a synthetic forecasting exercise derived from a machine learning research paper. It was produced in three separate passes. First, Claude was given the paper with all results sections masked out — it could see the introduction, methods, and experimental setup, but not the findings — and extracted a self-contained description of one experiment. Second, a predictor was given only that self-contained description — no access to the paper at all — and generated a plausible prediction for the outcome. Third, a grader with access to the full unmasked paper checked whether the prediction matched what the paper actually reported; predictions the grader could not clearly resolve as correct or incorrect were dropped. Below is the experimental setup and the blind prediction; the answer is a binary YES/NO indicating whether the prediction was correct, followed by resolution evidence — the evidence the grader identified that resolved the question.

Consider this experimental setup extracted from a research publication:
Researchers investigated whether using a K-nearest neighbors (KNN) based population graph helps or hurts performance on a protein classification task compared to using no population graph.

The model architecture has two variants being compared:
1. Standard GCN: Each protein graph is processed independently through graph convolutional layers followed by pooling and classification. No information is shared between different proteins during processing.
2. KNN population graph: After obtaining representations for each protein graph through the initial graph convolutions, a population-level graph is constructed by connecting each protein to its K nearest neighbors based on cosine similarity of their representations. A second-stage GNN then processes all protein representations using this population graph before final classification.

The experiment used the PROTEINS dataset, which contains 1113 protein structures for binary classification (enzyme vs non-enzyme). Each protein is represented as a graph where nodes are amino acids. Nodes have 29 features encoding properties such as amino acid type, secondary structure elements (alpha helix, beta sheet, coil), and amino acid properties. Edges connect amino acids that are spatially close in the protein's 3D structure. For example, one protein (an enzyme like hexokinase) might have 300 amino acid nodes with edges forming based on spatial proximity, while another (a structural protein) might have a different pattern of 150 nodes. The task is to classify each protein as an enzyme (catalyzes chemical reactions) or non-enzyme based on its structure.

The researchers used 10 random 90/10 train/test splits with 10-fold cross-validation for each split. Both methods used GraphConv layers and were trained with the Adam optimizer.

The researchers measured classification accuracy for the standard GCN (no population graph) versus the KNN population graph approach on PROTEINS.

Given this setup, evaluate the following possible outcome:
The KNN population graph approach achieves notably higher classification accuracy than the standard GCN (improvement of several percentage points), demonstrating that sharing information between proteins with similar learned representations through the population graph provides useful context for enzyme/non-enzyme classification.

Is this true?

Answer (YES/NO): NO